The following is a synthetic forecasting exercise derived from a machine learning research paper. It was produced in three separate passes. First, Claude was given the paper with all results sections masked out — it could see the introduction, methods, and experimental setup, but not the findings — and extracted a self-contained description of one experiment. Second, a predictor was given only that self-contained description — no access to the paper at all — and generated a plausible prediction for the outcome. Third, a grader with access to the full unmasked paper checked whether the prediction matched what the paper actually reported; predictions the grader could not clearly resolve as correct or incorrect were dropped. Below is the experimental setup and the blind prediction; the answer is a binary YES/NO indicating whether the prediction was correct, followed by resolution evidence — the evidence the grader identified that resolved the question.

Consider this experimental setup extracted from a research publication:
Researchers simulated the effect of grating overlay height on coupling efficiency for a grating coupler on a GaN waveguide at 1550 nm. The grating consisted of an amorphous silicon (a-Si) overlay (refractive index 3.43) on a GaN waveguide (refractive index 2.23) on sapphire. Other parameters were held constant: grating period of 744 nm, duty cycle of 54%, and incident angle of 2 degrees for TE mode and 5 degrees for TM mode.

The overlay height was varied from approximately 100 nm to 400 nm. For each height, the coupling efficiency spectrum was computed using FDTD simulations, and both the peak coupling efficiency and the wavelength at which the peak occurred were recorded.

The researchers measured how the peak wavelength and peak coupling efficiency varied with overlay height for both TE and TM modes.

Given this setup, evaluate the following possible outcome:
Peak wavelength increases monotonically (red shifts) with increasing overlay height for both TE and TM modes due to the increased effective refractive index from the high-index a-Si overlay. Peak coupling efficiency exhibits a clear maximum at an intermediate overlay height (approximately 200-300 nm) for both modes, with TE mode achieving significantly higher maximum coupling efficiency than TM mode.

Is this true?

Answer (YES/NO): NO